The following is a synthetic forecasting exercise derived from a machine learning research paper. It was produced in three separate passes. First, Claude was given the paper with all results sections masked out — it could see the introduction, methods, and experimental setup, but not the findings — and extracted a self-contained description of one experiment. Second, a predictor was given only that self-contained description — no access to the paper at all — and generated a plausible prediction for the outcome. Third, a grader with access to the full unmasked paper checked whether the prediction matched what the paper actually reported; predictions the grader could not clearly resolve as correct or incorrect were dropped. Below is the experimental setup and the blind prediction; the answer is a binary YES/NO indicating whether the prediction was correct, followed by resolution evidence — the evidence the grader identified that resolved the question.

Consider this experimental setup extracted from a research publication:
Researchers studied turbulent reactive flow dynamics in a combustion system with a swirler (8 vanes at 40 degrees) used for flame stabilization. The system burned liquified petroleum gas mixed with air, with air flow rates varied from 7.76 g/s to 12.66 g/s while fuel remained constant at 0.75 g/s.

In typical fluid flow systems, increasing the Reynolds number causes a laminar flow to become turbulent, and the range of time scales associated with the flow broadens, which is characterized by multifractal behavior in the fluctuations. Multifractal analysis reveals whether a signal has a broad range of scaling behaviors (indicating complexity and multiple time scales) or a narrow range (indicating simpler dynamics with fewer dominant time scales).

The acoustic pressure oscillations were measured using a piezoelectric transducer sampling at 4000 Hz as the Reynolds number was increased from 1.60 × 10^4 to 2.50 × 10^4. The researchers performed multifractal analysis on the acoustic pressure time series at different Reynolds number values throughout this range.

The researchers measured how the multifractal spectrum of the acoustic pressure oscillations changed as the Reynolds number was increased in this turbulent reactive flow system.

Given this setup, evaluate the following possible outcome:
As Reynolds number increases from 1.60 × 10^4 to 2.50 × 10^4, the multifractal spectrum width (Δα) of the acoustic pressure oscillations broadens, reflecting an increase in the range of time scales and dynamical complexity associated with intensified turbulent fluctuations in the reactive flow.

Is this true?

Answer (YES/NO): NO